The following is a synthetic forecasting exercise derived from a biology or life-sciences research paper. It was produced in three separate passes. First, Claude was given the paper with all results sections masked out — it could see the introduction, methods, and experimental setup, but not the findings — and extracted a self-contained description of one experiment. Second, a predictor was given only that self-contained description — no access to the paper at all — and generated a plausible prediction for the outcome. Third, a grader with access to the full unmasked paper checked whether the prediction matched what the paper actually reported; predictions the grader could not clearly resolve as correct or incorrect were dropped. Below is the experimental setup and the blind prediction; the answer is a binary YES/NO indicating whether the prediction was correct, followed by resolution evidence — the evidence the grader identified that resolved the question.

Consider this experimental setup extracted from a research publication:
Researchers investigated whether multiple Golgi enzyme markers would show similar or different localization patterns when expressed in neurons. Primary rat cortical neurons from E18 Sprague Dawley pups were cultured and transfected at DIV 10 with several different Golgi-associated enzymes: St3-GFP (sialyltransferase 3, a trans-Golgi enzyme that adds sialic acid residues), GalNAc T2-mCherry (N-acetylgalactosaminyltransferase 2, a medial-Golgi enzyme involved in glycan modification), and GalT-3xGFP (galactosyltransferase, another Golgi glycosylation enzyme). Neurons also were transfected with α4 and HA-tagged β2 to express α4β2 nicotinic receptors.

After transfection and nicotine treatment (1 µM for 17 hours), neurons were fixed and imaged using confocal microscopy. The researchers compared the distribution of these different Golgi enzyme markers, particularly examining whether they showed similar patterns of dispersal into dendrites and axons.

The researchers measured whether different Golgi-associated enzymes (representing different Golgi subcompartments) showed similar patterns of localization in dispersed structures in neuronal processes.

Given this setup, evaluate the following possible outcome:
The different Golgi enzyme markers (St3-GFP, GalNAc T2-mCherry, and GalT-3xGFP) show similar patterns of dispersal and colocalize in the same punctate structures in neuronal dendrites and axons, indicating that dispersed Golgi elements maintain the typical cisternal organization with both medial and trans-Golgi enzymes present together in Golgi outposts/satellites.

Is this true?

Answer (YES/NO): NO